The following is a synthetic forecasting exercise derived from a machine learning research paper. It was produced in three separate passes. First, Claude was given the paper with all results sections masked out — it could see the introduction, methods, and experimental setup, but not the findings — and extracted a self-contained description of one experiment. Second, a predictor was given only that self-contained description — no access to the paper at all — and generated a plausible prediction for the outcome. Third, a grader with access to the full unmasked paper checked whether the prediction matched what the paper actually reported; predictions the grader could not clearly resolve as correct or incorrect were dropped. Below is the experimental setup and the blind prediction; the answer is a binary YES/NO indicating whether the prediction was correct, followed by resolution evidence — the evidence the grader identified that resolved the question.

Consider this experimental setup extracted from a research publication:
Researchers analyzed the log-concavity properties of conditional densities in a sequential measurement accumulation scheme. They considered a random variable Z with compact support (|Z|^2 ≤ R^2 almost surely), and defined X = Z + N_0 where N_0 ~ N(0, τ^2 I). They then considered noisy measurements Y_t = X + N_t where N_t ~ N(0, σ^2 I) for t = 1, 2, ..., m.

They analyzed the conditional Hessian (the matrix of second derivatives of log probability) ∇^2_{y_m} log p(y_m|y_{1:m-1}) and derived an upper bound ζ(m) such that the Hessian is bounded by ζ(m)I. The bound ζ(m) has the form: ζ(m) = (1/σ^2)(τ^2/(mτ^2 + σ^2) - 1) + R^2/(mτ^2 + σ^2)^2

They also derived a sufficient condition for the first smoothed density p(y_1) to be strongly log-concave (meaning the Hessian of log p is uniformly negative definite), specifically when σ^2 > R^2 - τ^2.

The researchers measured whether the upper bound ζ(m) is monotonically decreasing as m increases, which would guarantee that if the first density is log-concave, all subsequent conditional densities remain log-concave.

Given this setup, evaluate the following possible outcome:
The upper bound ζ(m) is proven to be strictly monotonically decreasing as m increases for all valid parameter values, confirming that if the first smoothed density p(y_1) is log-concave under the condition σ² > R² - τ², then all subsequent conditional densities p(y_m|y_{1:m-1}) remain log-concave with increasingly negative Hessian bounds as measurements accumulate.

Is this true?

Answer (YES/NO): NO